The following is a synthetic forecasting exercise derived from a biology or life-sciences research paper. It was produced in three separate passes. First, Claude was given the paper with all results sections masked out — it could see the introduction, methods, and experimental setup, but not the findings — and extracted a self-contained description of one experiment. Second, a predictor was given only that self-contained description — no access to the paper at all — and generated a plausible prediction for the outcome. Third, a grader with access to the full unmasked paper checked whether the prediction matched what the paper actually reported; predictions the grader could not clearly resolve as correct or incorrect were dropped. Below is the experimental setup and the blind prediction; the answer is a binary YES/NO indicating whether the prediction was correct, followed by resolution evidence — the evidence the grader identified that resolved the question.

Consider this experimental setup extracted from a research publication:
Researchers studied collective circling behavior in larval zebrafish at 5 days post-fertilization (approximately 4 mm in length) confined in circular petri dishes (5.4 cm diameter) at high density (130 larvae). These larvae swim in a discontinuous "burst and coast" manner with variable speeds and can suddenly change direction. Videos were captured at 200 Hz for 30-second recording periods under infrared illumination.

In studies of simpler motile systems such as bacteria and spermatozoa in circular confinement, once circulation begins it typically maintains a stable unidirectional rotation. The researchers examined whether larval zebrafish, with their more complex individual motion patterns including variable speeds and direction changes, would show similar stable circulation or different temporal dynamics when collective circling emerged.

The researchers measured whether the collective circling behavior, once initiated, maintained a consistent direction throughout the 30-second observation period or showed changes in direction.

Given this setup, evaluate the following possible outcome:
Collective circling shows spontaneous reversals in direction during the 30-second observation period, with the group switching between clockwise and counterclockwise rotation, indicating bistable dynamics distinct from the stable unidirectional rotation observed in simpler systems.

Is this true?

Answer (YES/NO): YES